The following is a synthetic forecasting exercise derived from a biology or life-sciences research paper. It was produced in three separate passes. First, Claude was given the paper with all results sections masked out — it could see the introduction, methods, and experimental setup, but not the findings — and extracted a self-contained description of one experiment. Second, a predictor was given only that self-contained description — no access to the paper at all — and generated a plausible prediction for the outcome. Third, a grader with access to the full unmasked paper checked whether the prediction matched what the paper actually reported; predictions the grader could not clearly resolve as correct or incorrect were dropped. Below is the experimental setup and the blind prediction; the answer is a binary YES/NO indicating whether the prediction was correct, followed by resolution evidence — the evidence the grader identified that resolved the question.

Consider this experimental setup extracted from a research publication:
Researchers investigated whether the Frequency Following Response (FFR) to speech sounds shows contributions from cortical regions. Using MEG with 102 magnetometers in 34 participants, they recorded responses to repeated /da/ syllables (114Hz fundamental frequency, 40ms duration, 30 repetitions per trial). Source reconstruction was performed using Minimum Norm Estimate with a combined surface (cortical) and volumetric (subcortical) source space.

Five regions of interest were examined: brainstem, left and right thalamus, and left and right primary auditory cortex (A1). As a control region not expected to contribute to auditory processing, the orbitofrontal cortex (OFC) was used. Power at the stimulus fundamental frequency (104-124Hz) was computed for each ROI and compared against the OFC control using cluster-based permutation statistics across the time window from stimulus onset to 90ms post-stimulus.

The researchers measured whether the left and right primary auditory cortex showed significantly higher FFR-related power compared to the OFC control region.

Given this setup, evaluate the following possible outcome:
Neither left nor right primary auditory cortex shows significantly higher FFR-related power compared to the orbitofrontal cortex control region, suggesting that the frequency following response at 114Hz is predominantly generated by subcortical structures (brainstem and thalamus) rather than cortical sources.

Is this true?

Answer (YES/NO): NO